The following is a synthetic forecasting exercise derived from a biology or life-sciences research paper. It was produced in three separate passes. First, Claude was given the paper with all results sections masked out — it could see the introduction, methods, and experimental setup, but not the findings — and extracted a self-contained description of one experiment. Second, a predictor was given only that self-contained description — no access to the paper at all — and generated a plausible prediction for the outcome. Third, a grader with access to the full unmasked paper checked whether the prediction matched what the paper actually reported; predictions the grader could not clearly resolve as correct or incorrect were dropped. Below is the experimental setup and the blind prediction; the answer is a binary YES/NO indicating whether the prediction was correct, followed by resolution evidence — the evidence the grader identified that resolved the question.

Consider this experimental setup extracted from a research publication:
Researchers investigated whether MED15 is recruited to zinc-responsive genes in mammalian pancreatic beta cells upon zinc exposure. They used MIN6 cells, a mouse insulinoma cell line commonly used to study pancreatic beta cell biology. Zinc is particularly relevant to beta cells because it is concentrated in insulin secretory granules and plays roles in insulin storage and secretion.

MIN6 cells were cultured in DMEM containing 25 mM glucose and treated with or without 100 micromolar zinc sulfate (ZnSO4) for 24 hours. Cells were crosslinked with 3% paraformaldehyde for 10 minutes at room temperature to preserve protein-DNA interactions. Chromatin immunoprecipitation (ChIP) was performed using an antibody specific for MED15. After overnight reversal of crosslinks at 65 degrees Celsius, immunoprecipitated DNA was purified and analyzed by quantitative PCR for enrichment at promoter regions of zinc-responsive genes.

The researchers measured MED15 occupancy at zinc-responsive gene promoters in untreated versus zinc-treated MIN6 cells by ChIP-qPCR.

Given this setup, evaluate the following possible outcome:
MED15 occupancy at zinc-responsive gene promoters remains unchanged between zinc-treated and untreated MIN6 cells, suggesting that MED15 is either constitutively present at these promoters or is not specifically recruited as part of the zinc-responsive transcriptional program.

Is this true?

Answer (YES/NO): NO